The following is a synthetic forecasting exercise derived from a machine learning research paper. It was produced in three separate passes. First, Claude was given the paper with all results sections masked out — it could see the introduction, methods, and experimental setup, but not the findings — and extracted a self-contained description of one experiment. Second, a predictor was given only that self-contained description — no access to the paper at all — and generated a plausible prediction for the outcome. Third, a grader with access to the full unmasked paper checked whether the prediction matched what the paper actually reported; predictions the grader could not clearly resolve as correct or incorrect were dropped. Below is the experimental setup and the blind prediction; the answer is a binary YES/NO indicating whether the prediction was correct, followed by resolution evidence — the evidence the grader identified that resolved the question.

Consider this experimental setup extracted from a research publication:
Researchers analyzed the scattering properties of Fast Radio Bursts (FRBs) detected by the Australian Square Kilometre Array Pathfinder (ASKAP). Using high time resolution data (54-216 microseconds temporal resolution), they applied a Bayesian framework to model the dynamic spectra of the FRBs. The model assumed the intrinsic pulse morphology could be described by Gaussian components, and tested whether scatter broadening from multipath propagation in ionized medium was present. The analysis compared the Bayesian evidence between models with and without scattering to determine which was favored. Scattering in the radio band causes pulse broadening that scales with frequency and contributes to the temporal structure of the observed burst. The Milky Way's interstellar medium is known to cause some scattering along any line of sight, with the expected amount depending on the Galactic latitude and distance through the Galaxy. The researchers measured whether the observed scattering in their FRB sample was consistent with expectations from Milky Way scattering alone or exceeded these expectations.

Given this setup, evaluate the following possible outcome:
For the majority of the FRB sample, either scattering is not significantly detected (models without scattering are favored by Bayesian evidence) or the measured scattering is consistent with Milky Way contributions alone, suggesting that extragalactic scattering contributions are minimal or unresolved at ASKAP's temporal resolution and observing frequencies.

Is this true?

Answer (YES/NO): NO